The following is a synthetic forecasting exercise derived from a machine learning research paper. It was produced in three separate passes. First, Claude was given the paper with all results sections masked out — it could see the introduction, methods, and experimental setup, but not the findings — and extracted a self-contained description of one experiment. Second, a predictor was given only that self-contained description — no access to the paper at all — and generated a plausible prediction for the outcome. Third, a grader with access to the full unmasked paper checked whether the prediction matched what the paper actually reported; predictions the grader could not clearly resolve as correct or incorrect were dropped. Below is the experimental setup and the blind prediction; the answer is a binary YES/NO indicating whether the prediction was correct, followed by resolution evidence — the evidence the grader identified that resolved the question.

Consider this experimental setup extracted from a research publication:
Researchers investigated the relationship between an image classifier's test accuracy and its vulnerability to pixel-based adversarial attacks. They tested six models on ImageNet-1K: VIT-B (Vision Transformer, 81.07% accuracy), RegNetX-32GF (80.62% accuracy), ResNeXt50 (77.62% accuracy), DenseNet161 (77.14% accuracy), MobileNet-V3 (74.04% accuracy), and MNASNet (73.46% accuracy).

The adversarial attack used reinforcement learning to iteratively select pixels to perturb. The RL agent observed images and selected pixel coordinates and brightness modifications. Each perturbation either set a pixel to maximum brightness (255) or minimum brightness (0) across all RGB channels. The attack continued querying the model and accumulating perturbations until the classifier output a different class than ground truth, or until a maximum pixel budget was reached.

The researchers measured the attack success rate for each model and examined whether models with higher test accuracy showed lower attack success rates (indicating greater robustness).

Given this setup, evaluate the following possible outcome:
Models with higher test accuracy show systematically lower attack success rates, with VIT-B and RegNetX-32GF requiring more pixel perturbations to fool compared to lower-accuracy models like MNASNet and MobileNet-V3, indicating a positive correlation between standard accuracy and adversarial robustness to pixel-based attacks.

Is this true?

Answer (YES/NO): NO